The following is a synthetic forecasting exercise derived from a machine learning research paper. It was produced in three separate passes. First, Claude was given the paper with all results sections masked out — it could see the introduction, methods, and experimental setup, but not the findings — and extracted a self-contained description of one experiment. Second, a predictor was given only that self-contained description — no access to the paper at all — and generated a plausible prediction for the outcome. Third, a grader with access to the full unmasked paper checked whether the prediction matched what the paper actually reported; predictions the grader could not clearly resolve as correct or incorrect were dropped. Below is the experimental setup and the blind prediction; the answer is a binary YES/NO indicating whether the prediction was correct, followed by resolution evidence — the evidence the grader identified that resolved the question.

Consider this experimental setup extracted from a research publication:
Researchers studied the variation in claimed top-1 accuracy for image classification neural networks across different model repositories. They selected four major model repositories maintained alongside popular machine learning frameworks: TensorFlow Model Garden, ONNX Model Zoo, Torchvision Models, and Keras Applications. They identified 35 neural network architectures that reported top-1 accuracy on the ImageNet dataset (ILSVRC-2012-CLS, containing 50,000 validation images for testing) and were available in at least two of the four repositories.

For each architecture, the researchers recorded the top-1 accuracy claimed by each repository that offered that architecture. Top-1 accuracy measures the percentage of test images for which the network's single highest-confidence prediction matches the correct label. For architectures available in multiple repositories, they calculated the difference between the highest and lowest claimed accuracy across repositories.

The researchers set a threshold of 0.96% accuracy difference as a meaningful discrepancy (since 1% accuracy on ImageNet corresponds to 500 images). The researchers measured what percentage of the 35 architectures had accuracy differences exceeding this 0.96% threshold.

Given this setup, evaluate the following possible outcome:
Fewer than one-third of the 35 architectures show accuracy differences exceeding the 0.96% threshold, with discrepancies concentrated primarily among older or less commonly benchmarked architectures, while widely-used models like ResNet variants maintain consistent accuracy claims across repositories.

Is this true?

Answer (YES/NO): NO